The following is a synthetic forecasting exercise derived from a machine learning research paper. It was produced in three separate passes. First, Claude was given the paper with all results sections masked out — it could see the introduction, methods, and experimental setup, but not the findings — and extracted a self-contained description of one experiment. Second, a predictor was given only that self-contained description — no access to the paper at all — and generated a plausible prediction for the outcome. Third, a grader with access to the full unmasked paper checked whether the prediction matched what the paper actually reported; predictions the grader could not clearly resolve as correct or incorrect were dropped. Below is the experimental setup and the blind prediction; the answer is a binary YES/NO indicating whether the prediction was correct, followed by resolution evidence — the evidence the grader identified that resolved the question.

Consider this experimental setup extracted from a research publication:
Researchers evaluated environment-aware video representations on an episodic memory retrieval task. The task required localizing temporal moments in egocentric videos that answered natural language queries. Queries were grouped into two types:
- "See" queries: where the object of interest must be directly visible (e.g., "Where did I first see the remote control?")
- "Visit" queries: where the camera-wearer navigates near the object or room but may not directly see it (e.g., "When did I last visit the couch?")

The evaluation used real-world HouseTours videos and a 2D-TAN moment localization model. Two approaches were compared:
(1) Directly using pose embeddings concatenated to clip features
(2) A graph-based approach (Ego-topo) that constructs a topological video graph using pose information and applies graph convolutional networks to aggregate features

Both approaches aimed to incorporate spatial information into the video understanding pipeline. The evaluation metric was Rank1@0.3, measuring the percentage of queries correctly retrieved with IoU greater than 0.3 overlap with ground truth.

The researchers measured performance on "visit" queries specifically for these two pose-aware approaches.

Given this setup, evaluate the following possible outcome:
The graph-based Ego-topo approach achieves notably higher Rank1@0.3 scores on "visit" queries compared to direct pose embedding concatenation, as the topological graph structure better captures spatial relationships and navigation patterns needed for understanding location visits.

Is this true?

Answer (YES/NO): NO